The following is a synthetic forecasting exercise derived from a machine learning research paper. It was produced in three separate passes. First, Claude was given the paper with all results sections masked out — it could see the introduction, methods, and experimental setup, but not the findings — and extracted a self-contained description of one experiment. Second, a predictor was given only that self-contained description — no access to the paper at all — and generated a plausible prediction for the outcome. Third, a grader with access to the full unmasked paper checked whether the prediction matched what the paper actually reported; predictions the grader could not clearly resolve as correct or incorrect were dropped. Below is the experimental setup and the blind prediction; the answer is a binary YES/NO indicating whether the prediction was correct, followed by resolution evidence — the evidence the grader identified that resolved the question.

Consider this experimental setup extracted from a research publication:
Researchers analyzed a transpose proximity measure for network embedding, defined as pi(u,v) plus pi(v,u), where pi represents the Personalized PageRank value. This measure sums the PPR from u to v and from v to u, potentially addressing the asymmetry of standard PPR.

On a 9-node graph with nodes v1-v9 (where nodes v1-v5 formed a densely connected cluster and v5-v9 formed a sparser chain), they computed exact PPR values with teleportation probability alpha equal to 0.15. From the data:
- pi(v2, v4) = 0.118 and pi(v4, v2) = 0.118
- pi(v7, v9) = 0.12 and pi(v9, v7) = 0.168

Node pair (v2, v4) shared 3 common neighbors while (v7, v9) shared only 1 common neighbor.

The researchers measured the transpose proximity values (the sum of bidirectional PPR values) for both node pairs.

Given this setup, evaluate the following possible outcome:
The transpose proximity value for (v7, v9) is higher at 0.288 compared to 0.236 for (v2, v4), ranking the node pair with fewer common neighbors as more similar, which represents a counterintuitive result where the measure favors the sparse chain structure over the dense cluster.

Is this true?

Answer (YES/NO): YES